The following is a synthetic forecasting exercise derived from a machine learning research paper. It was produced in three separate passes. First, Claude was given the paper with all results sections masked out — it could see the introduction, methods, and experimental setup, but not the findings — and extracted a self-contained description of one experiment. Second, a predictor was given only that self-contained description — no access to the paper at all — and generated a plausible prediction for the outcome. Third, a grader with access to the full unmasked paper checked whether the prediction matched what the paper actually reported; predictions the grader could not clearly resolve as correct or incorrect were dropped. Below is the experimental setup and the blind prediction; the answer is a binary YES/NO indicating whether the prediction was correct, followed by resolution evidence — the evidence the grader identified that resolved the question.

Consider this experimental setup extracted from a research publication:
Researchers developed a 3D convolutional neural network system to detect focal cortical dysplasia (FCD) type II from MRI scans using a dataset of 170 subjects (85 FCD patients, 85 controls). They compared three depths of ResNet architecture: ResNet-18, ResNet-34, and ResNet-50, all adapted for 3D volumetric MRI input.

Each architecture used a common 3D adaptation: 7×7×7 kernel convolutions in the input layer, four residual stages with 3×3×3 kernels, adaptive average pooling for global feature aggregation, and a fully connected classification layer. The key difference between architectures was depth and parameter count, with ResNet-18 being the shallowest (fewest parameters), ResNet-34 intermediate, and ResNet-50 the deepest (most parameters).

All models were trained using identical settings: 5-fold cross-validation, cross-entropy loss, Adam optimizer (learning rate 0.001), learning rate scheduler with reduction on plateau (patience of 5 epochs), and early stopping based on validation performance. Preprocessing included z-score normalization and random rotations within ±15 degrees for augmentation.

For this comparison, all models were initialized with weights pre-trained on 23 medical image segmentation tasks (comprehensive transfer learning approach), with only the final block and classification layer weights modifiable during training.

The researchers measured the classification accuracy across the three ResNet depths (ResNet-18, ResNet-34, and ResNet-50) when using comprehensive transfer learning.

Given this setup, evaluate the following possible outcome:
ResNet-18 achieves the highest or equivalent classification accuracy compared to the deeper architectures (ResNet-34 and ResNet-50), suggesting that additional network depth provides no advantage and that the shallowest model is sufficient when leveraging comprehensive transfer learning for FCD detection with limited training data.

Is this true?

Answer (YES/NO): NO